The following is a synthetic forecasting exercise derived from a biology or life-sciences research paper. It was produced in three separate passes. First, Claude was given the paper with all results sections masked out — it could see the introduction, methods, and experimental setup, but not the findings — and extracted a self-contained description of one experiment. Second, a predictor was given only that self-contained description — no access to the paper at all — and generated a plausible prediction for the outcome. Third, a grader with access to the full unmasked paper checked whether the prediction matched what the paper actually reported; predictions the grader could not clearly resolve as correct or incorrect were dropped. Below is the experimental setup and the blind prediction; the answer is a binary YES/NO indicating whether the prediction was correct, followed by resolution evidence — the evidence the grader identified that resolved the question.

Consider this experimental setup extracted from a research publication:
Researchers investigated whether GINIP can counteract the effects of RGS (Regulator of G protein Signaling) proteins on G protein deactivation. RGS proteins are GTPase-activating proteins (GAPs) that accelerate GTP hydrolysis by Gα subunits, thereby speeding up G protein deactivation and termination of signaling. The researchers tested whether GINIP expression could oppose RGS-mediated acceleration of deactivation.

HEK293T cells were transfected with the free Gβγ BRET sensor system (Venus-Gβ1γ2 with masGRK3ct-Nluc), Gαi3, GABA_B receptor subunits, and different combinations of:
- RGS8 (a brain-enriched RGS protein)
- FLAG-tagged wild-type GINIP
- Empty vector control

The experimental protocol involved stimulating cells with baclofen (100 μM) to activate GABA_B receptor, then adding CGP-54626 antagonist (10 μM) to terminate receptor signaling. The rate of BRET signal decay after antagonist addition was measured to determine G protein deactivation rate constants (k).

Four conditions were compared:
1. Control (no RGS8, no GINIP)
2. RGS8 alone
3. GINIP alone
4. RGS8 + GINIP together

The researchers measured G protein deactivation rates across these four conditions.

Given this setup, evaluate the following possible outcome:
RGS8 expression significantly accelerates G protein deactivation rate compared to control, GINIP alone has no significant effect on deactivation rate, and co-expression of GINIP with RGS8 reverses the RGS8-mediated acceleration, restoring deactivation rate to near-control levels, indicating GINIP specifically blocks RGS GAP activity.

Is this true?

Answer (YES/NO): NO